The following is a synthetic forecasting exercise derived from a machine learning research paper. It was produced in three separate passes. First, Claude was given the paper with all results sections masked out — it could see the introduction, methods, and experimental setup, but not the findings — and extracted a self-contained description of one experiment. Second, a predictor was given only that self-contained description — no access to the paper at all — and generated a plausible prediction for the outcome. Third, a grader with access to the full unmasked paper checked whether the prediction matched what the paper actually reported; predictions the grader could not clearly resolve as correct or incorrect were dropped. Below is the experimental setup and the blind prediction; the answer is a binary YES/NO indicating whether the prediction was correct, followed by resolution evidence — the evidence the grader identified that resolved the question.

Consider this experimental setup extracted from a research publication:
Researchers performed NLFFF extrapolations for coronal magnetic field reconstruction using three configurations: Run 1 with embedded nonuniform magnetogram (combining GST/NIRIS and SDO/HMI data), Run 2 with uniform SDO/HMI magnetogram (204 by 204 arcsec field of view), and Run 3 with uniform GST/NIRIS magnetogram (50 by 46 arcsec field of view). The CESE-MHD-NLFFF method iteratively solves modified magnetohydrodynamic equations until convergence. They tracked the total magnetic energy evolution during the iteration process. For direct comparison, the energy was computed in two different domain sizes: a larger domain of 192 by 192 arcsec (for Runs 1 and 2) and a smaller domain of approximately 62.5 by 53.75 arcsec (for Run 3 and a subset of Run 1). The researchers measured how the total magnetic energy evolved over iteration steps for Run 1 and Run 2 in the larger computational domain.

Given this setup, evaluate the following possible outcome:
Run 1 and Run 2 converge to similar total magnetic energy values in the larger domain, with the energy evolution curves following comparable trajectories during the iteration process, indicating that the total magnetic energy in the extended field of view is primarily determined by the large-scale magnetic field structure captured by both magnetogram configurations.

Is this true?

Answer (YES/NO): NO